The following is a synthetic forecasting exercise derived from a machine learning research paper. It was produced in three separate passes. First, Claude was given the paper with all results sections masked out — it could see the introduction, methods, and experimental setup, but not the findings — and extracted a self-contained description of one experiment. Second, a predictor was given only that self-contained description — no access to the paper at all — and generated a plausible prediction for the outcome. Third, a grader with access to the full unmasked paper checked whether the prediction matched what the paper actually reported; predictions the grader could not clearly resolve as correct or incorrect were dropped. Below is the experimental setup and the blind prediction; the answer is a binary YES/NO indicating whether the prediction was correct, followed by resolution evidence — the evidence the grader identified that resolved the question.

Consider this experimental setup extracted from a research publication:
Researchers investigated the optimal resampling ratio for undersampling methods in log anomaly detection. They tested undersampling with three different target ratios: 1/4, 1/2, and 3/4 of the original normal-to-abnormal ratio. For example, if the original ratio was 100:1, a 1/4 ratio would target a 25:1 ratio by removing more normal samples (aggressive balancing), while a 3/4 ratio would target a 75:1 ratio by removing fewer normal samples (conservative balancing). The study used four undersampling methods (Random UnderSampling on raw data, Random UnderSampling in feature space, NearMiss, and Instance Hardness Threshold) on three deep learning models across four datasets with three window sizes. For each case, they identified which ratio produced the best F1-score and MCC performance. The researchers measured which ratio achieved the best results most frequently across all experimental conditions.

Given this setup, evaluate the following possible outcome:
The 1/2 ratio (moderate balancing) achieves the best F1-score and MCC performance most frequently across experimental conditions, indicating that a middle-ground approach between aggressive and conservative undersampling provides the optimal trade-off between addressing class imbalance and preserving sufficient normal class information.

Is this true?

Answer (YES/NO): NO